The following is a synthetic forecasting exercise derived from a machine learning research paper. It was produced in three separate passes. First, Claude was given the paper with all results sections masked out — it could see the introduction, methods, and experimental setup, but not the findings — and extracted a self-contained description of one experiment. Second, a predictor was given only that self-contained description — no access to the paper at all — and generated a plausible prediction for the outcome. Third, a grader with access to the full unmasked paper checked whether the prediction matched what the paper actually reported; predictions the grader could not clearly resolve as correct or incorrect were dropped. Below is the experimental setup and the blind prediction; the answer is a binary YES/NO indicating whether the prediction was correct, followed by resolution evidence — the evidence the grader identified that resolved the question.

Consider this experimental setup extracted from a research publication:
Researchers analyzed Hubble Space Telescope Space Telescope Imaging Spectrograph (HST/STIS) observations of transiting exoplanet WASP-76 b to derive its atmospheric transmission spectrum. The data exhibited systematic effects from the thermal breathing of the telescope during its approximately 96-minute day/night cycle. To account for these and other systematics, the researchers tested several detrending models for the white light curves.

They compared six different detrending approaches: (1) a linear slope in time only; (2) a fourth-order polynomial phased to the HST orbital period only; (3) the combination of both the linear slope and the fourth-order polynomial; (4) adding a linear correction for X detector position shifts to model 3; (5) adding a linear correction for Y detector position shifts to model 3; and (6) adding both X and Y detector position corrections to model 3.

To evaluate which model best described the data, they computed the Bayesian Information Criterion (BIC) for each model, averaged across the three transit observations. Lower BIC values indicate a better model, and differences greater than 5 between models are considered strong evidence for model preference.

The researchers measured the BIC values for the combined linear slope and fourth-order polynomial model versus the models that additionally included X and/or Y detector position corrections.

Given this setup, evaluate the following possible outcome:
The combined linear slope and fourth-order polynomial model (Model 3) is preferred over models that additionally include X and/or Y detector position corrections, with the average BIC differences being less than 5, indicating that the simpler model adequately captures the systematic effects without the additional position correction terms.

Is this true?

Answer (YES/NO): NO